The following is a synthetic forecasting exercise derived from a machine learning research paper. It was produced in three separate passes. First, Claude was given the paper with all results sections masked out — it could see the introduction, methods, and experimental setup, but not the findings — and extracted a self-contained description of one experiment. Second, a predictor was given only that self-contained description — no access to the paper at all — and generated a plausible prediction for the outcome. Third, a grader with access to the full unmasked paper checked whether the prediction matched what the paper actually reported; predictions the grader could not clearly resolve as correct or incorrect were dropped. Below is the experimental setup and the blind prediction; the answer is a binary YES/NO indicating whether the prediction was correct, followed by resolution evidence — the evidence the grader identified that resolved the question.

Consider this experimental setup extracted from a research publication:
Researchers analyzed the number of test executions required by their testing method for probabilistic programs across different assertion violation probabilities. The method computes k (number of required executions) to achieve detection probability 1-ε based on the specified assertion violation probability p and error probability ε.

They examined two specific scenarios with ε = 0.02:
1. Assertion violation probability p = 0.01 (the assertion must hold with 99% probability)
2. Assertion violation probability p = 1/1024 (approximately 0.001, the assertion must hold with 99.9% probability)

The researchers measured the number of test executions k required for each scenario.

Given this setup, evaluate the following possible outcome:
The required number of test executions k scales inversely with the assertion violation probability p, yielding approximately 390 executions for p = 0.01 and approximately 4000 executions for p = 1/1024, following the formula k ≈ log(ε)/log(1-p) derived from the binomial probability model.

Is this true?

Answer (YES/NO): YES